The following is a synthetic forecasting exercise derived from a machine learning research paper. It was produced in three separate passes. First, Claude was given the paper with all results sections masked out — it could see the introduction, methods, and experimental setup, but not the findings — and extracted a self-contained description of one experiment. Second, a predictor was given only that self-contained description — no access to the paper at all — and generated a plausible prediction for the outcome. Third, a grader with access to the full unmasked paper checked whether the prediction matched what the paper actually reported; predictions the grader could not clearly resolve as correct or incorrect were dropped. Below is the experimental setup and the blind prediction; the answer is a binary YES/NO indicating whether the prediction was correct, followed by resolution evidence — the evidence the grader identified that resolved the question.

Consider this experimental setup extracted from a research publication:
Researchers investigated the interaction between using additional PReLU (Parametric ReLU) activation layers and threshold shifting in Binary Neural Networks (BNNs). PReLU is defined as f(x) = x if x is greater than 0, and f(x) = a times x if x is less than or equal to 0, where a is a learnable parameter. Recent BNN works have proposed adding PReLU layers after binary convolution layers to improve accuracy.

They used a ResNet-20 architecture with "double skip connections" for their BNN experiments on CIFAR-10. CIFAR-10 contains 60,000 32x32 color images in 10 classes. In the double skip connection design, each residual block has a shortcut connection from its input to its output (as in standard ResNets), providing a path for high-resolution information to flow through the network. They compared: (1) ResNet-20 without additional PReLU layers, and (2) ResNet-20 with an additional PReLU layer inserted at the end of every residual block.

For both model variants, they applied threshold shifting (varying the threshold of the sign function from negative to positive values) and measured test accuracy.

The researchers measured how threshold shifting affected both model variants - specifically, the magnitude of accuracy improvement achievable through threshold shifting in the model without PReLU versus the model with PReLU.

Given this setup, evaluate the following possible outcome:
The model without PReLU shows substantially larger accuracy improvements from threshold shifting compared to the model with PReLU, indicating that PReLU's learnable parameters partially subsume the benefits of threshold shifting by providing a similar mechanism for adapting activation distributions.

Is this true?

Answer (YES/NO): YES